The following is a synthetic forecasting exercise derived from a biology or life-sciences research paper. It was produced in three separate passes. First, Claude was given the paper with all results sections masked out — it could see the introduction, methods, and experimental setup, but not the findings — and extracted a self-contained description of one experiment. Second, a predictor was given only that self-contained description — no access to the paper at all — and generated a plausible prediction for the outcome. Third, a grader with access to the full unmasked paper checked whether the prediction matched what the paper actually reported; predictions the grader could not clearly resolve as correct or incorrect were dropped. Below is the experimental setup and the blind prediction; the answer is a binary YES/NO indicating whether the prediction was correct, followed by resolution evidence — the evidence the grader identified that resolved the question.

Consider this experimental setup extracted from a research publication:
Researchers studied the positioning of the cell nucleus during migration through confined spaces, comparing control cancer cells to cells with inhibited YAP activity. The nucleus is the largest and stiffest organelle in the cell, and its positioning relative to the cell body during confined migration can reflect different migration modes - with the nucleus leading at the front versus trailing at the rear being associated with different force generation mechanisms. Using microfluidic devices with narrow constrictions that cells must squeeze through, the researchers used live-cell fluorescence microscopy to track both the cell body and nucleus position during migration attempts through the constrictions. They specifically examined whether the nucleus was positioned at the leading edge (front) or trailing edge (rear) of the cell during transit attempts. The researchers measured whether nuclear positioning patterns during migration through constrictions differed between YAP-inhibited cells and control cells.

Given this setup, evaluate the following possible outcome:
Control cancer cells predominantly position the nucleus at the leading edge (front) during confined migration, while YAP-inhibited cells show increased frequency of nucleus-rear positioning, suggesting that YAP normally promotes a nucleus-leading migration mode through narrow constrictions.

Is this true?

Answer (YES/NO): NO